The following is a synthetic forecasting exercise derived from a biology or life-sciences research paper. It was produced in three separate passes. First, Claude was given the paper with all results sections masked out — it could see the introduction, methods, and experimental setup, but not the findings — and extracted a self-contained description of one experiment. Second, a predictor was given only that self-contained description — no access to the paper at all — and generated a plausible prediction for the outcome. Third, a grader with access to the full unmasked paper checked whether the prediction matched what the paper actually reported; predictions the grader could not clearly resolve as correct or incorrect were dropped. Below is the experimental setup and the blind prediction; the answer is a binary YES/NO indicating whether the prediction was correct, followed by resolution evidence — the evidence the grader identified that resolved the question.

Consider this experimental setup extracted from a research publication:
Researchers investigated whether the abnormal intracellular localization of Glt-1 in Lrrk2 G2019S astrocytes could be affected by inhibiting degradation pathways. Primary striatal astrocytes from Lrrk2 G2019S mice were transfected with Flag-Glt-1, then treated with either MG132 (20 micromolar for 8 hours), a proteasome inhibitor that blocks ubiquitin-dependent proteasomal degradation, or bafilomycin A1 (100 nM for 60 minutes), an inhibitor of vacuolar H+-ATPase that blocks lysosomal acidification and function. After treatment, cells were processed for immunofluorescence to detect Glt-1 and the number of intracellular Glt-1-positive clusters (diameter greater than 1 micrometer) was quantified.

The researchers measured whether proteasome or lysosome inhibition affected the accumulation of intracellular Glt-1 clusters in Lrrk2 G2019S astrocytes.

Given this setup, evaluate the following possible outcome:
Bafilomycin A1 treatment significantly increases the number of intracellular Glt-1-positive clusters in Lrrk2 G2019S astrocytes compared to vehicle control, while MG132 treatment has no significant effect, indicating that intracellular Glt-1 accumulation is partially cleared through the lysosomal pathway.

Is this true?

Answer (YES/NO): NO